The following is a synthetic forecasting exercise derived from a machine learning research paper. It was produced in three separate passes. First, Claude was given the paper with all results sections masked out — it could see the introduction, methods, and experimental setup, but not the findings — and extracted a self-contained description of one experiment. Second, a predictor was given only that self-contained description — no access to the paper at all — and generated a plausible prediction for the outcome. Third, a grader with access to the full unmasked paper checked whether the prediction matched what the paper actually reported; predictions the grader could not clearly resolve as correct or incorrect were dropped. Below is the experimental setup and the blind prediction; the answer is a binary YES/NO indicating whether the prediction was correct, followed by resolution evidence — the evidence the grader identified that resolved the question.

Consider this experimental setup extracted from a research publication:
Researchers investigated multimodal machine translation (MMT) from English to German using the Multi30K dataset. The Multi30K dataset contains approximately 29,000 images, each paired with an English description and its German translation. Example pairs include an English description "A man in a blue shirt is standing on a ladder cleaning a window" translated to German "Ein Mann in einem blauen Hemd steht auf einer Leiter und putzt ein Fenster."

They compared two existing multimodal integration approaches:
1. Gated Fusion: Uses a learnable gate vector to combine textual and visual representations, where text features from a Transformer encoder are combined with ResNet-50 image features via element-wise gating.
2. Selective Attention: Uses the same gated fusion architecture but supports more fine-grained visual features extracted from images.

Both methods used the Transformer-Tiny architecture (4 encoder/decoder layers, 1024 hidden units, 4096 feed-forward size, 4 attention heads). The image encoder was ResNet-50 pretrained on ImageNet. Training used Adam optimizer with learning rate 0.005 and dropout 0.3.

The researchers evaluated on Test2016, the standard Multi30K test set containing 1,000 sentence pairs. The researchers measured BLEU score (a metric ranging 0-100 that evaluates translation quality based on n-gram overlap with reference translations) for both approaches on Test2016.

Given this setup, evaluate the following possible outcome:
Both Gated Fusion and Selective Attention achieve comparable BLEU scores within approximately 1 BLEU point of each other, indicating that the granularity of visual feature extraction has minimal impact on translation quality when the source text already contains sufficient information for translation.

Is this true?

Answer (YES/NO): YES